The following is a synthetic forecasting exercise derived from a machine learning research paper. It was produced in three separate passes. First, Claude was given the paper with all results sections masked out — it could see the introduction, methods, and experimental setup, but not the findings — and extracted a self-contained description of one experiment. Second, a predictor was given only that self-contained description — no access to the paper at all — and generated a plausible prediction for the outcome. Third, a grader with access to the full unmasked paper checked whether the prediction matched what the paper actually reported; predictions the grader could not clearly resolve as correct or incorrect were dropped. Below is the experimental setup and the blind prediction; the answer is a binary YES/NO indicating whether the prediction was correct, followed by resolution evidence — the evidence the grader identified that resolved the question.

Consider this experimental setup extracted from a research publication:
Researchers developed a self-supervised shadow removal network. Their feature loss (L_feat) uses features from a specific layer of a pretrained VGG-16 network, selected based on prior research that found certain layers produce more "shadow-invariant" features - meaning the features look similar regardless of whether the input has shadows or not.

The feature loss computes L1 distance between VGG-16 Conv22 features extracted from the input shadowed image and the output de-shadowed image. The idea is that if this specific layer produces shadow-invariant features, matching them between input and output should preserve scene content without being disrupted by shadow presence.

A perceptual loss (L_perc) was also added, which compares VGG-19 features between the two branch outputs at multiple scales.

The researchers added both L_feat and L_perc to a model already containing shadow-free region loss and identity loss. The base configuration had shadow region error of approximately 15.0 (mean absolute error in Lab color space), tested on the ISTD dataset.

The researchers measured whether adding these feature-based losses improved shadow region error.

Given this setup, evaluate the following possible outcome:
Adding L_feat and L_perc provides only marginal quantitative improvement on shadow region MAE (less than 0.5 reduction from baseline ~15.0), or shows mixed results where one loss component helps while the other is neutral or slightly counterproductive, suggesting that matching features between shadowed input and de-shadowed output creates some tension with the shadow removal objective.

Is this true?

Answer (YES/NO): NO